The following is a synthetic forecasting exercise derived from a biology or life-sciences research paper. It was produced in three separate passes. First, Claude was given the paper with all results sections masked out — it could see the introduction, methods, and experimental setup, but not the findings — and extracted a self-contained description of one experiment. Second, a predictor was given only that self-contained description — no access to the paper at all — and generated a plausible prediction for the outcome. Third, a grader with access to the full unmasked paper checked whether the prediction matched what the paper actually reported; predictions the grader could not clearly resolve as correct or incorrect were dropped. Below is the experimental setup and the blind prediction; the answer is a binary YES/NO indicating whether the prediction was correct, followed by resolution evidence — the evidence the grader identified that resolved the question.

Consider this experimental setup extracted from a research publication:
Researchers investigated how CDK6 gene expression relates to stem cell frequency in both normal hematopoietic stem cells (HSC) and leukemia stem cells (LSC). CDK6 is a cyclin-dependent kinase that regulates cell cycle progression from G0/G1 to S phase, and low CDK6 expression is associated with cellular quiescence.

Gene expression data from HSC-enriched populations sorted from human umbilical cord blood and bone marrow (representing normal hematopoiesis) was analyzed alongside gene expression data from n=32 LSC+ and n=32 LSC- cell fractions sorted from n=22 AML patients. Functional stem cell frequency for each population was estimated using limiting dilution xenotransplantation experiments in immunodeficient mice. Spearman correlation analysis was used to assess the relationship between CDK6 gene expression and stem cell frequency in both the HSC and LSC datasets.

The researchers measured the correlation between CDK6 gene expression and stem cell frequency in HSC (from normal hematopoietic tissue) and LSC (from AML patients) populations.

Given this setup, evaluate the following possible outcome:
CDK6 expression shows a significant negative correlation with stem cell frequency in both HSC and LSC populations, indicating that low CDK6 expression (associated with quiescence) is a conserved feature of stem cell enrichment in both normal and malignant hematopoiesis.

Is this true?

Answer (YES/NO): NO